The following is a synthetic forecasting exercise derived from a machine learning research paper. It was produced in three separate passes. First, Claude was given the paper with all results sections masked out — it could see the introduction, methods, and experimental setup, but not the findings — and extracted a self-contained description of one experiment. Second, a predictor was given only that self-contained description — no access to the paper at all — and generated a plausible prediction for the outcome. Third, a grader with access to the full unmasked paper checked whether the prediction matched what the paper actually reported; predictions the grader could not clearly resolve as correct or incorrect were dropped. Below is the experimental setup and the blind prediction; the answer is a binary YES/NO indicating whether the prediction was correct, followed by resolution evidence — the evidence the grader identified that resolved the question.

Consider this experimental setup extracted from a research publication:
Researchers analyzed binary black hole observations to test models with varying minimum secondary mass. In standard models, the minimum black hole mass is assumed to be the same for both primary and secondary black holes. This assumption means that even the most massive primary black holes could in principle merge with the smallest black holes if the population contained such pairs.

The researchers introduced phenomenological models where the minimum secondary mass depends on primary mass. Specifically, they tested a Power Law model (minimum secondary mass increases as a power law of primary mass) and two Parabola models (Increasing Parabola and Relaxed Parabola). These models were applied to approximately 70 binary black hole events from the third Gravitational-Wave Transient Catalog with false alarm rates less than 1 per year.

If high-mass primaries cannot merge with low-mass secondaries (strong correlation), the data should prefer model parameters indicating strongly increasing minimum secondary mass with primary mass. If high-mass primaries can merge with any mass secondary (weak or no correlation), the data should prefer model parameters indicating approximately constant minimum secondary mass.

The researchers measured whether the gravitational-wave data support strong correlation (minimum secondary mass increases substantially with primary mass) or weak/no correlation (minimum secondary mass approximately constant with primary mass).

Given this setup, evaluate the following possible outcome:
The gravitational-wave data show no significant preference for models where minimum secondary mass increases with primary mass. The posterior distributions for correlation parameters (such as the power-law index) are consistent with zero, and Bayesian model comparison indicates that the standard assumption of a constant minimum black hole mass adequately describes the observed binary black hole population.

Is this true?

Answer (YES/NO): NO